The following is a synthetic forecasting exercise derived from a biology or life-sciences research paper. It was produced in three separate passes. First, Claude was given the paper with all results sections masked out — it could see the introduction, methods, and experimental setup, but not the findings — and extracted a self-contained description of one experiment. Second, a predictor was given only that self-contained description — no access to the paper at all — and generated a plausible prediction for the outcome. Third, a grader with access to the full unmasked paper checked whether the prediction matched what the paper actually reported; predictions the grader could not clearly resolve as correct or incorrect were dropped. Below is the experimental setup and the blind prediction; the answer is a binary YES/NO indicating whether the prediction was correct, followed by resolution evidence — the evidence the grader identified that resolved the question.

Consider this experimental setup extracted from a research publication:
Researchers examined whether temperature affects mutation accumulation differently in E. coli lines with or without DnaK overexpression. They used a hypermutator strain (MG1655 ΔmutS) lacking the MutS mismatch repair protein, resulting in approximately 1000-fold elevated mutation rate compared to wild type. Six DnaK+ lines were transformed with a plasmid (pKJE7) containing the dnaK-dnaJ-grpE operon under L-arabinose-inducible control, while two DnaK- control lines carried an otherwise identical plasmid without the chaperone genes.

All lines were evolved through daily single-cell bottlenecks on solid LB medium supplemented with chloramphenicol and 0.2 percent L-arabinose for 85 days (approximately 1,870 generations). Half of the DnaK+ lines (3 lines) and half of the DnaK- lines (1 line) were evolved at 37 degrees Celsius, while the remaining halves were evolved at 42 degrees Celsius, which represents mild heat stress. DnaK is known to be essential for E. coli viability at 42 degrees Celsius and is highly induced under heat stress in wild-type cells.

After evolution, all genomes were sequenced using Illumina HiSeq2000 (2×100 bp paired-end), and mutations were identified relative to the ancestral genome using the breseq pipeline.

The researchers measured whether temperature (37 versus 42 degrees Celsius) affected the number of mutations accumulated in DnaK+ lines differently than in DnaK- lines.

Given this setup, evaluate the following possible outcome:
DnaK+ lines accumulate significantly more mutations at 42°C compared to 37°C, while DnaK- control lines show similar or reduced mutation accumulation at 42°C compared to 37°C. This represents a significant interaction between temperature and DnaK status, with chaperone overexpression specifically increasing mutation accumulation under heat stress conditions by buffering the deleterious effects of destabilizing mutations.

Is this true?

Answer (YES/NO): NO